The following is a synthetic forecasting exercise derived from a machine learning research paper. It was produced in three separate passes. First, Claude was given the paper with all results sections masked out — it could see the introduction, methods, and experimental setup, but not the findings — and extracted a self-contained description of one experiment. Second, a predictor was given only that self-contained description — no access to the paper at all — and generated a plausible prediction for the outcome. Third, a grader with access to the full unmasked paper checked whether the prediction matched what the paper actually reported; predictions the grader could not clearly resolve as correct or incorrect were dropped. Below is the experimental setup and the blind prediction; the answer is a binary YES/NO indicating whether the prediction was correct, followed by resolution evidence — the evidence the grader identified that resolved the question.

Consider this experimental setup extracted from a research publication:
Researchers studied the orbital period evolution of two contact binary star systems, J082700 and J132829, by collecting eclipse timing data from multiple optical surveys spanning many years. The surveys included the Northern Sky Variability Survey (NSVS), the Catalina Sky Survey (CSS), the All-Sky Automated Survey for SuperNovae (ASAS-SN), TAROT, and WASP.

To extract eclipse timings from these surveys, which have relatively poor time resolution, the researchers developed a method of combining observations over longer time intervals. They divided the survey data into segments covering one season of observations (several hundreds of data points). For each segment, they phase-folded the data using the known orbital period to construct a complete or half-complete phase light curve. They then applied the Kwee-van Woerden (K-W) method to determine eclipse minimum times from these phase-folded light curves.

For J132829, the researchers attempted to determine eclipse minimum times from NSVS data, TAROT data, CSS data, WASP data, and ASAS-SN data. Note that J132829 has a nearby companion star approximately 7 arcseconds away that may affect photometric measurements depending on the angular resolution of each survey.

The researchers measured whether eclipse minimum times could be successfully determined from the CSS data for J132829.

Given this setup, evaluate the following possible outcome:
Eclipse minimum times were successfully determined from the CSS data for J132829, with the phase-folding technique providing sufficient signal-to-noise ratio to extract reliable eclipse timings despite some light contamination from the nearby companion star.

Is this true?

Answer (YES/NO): NO